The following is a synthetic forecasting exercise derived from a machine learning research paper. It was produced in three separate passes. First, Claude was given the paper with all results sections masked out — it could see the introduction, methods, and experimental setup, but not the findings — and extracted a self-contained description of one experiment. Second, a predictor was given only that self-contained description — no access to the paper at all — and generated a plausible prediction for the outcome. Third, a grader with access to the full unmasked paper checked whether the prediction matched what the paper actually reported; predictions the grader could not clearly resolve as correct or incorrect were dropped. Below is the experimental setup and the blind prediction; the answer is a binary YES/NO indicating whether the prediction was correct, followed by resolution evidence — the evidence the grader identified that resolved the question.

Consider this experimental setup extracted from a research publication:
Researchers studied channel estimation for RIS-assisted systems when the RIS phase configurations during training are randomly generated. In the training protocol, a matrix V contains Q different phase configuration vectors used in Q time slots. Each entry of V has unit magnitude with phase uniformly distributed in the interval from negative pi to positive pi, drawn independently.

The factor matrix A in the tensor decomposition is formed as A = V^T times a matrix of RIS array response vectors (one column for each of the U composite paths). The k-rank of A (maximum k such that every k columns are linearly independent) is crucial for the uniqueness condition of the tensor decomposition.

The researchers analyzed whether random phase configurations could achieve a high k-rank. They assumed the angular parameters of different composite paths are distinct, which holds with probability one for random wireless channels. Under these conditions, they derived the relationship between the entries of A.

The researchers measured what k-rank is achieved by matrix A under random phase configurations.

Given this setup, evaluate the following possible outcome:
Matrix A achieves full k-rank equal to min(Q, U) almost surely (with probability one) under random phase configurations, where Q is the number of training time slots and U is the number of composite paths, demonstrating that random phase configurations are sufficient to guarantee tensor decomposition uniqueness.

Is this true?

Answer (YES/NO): YES